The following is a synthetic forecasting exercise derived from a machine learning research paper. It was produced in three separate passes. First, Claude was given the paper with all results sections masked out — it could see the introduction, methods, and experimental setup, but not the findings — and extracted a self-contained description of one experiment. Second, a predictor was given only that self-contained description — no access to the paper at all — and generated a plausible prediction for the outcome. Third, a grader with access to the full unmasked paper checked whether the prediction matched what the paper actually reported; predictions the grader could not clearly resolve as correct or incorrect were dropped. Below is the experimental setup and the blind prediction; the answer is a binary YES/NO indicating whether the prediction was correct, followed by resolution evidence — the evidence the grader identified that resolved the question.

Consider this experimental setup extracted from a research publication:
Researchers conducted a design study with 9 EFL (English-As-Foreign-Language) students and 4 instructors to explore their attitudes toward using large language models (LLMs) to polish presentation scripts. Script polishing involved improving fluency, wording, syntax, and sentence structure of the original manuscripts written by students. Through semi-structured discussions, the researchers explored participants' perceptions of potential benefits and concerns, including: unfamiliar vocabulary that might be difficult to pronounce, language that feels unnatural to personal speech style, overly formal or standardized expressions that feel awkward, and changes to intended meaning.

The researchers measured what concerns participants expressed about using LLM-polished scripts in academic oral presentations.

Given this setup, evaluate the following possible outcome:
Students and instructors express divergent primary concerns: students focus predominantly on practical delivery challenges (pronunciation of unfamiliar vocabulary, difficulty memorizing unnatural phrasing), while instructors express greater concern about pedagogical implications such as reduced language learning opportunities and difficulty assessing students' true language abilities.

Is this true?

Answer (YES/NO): NO